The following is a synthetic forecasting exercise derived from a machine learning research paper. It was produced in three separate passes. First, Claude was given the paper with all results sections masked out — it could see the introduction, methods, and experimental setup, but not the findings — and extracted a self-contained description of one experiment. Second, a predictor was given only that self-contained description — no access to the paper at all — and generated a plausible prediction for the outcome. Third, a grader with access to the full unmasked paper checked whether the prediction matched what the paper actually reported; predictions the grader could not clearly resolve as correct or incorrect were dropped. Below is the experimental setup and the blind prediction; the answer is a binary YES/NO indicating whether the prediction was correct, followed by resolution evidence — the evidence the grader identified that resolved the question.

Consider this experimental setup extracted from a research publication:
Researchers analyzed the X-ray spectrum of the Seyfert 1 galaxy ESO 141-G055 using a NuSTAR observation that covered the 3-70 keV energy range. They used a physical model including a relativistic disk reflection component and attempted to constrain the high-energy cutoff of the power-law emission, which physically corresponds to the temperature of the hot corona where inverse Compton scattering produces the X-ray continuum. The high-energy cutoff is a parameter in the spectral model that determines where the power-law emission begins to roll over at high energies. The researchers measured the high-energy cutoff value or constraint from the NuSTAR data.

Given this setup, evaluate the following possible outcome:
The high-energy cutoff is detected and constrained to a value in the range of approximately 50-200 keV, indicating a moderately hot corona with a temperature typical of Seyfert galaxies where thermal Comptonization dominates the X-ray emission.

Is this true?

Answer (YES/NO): NO